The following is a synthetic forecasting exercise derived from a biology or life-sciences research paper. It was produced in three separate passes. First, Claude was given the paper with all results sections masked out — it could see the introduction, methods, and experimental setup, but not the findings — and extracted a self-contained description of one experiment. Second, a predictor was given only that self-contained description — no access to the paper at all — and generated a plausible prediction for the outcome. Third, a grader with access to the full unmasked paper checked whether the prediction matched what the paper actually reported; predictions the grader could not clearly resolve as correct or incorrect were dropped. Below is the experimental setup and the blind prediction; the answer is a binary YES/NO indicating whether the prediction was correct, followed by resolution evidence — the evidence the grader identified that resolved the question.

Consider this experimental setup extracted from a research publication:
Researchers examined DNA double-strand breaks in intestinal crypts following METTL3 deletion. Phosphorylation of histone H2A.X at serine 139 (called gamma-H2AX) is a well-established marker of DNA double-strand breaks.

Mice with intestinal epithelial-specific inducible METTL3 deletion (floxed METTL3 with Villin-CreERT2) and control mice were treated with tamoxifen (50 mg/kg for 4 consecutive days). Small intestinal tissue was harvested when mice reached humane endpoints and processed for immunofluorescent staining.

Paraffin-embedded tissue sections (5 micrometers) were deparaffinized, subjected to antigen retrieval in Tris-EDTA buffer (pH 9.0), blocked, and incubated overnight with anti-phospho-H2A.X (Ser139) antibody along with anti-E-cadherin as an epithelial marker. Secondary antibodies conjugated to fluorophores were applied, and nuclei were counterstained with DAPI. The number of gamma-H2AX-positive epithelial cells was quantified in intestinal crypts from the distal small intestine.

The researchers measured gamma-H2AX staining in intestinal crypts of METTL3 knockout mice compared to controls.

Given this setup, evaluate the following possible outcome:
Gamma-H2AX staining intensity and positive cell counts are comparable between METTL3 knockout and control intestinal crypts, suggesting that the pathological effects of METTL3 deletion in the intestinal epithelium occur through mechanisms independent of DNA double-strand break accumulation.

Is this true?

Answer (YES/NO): NO